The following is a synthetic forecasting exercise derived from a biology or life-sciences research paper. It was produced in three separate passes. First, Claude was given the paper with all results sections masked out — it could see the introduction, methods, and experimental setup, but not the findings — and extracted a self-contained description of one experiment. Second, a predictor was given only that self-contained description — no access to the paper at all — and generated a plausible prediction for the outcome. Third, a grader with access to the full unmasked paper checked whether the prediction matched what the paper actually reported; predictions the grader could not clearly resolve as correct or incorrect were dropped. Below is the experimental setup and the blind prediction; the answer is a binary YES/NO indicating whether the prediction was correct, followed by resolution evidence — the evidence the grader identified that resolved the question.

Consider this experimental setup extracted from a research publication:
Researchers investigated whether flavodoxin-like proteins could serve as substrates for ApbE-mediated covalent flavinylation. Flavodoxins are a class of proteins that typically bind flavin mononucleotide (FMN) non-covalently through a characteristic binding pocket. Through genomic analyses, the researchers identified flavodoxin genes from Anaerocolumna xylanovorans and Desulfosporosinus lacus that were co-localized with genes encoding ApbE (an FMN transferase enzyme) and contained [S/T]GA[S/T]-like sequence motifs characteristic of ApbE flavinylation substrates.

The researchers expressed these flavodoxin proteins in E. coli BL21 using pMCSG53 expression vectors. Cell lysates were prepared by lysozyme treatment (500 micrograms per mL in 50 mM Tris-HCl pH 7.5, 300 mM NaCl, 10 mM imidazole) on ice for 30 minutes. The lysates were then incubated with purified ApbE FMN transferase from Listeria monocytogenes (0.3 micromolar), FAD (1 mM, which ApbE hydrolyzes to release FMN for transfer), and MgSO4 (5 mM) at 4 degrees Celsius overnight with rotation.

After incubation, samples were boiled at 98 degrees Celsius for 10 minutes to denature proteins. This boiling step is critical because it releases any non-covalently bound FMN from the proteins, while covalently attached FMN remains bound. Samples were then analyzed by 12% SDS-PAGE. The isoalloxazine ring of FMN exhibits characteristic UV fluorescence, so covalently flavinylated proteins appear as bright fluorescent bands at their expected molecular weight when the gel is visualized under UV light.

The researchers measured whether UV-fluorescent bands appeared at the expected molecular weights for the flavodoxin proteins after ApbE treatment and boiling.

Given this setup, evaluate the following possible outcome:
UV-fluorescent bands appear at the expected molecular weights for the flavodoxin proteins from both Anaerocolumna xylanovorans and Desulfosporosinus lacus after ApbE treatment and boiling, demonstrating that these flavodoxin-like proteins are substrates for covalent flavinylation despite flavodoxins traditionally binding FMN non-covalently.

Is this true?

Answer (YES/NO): YES